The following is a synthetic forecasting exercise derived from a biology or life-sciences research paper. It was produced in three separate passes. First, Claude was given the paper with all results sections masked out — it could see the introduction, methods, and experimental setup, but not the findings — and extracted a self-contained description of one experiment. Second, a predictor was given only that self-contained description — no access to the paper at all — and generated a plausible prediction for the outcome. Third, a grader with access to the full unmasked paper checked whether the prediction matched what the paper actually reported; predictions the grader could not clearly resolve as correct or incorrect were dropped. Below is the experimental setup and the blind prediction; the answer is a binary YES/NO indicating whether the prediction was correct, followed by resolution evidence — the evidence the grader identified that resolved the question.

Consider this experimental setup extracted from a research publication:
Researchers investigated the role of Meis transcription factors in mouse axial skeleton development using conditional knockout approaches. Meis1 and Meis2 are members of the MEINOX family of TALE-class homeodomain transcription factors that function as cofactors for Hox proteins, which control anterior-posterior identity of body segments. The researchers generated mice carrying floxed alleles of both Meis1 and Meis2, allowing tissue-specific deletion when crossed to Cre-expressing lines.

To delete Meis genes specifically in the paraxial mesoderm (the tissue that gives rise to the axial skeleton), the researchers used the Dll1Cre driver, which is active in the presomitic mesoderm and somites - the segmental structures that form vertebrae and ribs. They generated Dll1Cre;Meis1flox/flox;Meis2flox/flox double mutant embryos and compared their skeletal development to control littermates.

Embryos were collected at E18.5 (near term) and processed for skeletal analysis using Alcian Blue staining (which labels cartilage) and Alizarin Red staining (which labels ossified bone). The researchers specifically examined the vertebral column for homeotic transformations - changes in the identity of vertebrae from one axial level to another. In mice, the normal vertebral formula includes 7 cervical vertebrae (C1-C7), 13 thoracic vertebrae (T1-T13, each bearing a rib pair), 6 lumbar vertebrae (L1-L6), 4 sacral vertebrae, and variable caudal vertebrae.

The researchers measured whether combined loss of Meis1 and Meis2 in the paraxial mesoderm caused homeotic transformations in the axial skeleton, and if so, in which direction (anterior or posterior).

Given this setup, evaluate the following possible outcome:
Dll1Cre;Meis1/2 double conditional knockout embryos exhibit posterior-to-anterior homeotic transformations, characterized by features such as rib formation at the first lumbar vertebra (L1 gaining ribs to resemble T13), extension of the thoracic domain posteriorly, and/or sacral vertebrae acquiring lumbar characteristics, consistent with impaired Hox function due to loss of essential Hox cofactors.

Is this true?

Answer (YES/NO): NO